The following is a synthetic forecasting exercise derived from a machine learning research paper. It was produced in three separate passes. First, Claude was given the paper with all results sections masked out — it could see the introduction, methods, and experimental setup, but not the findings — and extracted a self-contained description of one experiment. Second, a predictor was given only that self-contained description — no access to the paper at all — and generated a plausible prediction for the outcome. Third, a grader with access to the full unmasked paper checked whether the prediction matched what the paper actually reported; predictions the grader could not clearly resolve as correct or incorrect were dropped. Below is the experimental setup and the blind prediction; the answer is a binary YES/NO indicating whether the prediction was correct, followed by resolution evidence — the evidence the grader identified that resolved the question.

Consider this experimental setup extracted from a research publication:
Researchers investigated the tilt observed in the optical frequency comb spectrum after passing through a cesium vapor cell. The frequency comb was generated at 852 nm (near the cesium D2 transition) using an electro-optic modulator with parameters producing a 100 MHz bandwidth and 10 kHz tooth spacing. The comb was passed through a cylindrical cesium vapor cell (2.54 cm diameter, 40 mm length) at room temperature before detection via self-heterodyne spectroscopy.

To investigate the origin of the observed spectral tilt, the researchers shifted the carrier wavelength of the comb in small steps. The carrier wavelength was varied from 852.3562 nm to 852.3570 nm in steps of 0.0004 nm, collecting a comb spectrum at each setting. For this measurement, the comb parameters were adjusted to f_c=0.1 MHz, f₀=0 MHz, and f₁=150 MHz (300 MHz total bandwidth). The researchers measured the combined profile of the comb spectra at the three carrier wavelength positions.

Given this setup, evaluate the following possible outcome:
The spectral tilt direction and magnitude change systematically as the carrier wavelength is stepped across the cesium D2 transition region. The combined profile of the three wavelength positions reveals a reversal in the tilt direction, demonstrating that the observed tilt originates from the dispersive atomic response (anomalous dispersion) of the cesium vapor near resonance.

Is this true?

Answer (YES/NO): NO